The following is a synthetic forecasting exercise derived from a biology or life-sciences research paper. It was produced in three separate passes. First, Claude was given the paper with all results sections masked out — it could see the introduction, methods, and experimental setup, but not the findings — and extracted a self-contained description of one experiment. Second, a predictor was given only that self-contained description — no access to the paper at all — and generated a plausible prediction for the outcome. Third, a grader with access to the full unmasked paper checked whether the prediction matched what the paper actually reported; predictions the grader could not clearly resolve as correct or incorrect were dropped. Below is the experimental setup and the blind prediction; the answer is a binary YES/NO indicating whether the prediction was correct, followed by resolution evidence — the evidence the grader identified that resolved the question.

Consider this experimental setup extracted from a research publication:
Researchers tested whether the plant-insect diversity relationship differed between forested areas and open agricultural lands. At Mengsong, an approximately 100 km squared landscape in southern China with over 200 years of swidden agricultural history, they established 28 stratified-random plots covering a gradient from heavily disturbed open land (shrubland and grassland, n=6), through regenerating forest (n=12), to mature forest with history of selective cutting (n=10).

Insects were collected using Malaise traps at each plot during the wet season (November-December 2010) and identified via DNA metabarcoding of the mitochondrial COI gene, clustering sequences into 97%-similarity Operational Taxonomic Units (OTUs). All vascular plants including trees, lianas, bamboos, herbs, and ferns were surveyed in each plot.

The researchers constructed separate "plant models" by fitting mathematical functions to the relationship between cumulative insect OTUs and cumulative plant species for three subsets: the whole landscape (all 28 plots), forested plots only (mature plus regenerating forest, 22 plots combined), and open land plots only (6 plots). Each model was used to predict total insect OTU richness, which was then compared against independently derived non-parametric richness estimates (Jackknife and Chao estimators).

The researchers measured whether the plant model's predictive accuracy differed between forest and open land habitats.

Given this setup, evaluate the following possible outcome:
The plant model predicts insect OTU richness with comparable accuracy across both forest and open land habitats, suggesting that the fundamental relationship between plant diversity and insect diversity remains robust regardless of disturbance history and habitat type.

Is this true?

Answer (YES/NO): YES